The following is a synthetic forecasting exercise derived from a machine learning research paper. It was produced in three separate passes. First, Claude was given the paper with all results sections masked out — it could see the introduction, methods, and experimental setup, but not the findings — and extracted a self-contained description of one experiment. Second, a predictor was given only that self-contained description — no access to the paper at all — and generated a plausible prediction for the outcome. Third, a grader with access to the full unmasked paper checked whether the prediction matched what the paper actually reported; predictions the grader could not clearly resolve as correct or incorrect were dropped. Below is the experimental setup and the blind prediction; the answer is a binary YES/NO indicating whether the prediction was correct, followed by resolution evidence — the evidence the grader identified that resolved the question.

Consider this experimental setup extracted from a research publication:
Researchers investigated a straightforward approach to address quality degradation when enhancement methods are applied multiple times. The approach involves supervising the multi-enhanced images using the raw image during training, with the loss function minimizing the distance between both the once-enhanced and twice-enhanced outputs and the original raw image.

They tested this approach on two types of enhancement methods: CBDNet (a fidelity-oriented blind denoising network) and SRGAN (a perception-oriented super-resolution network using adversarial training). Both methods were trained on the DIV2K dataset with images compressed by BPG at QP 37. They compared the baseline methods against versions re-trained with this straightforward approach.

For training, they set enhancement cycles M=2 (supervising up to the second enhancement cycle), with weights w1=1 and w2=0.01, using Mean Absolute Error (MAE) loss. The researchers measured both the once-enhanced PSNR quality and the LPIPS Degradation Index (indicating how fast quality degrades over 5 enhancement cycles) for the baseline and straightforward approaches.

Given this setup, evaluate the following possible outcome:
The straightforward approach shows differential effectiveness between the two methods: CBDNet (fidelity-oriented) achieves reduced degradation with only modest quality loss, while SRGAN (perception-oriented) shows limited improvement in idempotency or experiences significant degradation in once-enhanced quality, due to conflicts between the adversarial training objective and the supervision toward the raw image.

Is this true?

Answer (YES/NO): NO